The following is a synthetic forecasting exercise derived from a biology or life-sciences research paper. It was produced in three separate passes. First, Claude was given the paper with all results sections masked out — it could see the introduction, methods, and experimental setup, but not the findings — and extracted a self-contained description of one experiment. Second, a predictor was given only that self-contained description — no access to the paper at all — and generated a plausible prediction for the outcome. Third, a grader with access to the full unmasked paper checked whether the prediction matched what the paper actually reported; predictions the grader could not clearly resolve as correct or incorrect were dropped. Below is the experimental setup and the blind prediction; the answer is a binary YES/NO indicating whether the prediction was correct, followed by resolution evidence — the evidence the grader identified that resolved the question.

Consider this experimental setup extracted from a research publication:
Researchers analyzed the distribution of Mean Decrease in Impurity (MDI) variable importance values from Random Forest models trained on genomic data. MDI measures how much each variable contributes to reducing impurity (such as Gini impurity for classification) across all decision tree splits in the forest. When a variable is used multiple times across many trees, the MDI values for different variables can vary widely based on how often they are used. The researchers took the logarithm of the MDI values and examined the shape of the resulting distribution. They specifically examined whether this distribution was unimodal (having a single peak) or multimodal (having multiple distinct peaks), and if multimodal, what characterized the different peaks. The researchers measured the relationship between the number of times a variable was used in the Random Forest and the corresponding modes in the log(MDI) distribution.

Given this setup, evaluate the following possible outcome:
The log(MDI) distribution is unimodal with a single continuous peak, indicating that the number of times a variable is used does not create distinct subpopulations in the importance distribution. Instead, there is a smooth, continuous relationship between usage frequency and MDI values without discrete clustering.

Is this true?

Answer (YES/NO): NO